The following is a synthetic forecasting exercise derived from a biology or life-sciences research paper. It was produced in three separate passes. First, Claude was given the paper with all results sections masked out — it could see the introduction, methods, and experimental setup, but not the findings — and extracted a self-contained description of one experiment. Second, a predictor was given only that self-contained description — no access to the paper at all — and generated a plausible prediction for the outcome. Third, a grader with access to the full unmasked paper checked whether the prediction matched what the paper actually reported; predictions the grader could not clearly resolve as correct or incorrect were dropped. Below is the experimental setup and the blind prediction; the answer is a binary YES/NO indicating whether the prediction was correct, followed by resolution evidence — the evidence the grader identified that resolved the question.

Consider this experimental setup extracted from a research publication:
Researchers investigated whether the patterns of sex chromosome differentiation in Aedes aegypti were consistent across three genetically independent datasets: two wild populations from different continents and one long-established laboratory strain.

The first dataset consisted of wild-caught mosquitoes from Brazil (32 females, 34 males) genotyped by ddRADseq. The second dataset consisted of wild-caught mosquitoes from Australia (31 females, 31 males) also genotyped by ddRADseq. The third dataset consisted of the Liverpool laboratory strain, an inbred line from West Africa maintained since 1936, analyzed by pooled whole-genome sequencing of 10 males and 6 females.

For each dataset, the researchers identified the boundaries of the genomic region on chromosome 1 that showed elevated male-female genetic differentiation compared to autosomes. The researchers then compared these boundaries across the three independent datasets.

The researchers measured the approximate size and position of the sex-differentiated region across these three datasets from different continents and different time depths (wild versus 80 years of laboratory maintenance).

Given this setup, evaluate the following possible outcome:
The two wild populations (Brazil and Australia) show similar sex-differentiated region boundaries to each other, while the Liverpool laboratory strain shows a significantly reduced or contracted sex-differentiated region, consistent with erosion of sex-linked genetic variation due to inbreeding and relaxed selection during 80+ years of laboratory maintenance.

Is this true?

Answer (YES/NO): NO